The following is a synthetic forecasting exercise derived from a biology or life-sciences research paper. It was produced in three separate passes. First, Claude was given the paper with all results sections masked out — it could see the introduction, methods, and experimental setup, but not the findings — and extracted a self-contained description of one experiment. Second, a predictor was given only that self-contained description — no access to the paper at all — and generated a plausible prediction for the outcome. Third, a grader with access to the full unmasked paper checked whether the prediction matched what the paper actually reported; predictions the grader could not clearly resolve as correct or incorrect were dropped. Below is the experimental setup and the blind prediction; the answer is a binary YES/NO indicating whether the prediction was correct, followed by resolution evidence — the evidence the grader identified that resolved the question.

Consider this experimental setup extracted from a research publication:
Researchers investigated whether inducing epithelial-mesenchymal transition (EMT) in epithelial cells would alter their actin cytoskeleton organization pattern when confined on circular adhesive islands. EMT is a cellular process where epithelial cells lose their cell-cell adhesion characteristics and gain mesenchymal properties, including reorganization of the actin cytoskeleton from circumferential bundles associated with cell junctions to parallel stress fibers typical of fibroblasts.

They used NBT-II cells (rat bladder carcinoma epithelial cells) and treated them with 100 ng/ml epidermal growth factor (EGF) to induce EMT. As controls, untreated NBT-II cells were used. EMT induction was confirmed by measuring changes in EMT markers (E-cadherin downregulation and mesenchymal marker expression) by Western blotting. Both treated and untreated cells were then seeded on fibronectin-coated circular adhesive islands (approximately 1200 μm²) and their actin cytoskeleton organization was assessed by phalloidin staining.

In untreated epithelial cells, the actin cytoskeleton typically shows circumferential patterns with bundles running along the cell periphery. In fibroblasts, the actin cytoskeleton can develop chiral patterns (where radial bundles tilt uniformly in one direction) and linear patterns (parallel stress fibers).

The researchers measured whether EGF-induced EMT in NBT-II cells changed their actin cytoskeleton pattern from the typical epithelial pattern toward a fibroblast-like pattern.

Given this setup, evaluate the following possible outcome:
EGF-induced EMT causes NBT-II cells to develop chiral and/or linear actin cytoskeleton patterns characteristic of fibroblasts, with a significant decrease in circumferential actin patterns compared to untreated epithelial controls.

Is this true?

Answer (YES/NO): NO